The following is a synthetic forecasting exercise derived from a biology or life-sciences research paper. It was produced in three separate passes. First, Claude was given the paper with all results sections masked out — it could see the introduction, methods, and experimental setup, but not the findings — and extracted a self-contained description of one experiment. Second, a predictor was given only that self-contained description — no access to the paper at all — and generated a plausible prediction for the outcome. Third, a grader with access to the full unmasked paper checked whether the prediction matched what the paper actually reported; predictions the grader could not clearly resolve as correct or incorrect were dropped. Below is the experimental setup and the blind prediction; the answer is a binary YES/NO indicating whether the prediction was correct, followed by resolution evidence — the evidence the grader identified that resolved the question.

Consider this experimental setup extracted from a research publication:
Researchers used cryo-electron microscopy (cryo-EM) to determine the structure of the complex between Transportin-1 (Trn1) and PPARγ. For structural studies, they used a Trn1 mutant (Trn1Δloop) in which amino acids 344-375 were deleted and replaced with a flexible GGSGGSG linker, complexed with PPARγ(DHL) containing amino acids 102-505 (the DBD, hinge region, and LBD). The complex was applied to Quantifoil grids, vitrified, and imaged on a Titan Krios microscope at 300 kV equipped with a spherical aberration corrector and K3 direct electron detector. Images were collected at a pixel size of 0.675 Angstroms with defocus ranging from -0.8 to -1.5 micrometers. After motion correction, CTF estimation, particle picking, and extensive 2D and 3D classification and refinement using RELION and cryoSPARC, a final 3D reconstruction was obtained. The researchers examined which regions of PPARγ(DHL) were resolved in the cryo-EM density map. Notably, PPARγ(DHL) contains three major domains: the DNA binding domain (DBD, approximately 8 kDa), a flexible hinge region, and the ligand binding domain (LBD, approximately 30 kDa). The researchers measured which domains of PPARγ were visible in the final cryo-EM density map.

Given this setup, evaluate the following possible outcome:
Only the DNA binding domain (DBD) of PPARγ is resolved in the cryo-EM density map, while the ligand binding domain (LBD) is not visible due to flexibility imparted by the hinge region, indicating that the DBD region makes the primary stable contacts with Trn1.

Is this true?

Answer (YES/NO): NO